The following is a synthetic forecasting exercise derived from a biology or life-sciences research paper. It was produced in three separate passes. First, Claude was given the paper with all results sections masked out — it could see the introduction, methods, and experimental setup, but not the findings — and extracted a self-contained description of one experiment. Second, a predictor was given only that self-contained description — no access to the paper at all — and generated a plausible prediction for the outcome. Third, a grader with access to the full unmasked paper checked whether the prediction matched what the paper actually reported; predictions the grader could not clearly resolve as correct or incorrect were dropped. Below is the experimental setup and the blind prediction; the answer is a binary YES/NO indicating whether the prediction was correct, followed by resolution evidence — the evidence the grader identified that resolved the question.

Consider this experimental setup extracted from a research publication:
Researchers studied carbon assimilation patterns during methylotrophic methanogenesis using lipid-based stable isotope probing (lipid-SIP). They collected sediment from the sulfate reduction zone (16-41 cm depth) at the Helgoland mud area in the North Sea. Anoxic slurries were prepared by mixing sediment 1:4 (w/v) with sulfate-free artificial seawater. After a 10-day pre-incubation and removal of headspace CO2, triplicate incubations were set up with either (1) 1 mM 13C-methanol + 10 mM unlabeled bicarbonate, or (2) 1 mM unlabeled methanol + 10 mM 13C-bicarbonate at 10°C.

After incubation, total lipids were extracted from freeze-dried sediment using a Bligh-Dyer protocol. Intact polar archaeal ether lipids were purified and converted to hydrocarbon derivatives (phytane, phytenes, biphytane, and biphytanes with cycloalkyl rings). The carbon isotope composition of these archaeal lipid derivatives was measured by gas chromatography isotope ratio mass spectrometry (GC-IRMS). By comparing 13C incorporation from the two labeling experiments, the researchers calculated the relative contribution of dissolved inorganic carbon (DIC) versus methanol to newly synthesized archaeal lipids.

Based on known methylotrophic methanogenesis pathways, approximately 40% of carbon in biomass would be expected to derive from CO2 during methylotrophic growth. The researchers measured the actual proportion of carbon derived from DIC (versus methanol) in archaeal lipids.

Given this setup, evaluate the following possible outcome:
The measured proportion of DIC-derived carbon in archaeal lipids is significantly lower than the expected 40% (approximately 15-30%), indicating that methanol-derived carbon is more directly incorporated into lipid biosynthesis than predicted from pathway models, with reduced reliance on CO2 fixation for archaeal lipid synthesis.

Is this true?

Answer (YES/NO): NO